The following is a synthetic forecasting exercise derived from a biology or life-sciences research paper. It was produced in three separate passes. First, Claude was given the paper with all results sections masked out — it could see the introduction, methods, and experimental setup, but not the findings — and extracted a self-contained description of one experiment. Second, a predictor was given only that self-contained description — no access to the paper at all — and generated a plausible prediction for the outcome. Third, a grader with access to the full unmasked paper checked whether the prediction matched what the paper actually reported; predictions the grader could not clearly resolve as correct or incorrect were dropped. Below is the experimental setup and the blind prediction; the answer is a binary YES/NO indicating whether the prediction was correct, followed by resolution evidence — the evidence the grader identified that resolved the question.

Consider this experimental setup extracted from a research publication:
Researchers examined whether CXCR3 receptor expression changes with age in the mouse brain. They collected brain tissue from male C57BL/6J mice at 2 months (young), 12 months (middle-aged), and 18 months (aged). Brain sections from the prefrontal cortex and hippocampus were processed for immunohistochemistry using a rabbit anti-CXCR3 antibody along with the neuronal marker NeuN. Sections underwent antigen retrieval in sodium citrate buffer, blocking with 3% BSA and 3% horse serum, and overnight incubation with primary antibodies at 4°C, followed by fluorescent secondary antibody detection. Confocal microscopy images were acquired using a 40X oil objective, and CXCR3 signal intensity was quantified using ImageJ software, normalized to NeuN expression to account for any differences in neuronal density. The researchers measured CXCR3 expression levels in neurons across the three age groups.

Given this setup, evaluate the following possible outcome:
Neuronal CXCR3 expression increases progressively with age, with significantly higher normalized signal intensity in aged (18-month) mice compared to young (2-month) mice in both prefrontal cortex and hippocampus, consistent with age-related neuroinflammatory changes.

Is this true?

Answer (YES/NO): YES